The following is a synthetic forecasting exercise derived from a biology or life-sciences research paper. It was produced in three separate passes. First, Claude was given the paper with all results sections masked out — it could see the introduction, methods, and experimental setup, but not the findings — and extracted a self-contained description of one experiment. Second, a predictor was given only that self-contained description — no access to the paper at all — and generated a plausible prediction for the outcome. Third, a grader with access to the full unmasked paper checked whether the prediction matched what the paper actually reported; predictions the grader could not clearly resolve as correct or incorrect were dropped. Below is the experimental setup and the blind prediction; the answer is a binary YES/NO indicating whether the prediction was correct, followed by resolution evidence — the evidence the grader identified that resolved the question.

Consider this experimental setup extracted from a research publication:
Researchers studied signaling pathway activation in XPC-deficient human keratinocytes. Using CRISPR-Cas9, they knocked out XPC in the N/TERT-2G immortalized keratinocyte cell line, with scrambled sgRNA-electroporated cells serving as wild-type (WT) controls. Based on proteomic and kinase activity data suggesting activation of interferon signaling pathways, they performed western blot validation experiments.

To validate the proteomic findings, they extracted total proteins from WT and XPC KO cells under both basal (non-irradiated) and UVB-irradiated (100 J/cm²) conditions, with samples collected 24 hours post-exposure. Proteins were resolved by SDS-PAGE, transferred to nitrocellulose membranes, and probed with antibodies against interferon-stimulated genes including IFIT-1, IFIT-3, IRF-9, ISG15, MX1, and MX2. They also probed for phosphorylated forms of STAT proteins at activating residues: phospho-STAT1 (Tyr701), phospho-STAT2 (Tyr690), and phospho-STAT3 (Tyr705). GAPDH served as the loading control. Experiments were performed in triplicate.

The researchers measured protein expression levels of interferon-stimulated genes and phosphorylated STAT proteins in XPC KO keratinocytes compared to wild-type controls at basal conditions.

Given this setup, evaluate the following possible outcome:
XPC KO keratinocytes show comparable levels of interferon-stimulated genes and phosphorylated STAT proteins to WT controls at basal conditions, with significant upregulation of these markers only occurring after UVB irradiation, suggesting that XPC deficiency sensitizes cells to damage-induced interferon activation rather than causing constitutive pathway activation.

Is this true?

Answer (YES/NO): NO